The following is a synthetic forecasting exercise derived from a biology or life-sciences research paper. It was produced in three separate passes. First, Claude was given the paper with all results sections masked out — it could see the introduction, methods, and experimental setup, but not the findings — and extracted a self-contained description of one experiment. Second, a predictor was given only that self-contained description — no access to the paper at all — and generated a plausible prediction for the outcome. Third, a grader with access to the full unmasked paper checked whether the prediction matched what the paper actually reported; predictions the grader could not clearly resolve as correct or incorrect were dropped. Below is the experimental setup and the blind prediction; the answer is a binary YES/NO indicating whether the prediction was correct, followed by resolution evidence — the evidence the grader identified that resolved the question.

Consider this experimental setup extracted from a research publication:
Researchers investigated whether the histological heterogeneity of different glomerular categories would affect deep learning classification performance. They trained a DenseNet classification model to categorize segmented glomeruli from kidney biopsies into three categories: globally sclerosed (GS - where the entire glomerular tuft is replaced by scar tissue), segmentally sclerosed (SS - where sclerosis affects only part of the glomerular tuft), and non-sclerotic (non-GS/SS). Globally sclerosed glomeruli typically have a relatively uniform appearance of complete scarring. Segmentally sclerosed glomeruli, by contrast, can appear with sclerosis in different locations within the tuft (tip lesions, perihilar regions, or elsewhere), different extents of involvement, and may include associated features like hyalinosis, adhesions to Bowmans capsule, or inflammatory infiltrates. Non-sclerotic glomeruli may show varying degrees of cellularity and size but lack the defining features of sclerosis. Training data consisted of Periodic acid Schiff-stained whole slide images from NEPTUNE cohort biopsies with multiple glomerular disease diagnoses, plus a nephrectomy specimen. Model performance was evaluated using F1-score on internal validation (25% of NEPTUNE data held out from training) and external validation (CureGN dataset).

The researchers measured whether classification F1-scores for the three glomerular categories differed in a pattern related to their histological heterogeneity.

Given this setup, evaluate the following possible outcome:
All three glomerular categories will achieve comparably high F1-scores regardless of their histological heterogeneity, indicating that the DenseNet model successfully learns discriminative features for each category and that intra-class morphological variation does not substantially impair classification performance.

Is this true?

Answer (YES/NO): NO